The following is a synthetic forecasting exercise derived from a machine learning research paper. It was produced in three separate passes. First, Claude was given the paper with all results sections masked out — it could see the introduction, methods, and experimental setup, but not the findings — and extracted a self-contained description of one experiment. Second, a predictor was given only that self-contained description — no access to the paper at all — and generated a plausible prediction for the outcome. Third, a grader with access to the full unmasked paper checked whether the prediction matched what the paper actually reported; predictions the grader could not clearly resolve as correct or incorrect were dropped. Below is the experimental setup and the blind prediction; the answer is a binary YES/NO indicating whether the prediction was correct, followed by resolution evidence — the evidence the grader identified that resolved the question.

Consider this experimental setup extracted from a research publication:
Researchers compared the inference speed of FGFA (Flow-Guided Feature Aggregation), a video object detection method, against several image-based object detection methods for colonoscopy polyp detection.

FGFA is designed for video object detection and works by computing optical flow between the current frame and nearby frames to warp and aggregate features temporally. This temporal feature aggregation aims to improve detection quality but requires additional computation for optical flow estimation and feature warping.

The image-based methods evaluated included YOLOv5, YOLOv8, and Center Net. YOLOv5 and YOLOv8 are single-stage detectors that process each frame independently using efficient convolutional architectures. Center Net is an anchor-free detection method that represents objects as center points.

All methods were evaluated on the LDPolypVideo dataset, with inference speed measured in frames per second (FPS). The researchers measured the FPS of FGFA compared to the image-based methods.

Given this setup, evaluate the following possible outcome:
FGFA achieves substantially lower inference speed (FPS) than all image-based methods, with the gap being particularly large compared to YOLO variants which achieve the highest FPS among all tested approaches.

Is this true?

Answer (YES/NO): YES